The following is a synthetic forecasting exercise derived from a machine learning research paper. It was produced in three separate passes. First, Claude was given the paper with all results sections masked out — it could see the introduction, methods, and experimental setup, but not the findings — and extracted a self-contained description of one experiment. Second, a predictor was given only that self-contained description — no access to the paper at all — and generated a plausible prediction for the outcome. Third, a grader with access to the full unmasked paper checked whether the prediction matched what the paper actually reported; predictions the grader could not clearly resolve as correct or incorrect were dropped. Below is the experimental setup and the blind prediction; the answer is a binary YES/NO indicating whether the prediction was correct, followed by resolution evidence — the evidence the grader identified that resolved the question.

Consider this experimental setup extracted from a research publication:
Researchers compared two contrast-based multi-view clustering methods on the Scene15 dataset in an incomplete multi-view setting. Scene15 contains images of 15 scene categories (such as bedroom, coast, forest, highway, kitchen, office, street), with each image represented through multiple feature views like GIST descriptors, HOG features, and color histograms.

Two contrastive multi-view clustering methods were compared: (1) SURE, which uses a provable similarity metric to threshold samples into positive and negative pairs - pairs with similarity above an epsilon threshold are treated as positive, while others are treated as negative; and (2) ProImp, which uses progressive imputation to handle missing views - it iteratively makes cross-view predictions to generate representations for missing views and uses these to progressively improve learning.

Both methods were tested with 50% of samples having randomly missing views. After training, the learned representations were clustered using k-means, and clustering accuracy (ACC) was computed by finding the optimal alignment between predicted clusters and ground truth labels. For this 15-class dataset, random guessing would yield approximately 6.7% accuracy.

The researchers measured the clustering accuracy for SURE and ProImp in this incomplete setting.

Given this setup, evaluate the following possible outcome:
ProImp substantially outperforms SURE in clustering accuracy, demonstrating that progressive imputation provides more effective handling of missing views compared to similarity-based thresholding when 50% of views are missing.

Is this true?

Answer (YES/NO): NO